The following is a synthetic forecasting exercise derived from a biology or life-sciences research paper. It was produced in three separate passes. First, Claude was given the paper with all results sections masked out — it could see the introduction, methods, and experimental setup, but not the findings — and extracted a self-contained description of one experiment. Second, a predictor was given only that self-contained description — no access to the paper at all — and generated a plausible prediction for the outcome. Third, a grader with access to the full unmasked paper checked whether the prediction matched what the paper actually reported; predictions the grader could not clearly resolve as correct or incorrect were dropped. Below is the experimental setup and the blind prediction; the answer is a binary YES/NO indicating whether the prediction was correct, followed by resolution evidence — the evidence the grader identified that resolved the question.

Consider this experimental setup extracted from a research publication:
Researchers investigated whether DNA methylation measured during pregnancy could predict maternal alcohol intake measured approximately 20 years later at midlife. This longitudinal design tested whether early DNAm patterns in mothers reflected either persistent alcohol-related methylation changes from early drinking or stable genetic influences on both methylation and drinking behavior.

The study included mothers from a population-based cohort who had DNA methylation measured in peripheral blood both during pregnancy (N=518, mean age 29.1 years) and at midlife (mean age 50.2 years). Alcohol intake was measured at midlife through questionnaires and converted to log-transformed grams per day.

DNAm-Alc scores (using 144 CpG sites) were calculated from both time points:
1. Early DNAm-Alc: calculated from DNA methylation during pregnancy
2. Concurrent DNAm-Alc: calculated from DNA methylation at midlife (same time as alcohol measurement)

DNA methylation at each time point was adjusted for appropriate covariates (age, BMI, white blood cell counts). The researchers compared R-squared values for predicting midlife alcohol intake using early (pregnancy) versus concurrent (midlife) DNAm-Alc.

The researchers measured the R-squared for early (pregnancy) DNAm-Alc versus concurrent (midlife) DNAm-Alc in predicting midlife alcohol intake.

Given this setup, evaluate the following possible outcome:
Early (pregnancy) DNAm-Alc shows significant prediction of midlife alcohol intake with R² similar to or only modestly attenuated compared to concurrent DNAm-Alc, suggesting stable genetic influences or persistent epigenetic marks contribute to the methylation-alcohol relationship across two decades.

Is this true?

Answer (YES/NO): NO